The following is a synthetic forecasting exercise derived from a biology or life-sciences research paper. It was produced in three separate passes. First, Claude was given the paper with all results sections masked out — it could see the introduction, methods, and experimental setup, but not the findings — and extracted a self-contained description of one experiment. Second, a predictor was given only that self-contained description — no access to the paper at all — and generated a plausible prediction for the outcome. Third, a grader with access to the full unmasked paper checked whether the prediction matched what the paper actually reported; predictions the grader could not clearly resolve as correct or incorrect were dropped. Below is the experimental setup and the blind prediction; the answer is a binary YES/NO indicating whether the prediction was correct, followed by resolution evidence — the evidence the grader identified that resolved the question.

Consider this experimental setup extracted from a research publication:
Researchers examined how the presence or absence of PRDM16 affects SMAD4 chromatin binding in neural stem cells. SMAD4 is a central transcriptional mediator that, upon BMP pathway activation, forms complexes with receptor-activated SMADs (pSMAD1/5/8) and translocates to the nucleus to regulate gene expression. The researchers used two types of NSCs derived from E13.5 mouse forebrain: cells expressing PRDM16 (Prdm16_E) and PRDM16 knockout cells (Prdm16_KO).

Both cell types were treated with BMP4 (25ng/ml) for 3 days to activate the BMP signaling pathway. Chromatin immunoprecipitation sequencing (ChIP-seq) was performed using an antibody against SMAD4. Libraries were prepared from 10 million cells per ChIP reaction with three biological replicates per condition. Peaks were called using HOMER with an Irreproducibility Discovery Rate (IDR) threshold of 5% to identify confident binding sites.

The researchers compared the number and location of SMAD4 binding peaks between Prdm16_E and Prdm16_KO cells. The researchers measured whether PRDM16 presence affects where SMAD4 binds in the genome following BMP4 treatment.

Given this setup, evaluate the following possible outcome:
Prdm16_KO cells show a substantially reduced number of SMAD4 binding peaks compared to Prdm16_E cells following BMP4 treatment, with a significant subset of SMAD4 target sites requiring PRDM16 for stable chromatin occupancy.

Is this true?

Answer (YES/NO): NO